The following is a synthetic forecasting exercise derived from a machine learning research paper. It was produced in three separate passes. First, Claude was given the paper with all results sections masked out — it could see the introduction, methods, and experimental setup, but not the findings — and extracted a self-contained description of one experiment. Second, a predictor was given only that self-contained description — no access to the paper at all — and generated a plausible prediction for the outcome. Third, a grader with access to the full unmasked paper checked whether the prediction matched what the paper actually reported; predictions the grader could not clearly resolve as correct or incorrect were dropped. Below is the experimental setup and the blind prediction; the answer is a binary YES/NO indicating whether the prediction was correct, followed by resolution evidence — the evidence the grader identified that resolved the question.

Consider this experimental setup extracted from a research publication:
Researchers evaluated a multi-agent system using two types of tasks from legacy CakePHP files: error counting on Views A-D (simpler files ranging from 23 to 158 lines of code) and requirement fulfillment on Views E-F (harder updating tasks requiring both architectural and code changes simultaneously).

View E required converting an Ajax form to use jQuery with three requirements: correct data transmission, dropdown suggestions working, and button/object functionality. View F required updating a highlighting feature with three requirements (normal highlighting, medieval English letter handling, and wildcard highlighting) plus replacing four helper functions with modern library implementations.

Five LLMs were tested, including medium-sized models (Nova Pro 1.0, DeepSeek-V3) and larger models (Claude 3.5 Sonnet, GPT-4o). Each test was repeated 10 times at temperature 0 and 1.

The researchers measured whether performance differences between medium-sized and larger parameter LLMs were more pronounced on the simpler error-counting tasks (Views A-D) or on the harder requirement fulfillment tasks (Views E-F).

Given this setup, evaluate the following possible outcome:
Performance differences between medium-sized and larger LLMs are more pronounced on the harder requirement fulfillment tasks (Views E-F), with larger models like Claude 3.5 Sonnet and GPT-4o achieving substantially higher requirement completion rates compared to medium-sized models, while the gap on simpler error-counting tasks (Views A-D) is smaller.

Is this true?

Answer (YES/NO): NO